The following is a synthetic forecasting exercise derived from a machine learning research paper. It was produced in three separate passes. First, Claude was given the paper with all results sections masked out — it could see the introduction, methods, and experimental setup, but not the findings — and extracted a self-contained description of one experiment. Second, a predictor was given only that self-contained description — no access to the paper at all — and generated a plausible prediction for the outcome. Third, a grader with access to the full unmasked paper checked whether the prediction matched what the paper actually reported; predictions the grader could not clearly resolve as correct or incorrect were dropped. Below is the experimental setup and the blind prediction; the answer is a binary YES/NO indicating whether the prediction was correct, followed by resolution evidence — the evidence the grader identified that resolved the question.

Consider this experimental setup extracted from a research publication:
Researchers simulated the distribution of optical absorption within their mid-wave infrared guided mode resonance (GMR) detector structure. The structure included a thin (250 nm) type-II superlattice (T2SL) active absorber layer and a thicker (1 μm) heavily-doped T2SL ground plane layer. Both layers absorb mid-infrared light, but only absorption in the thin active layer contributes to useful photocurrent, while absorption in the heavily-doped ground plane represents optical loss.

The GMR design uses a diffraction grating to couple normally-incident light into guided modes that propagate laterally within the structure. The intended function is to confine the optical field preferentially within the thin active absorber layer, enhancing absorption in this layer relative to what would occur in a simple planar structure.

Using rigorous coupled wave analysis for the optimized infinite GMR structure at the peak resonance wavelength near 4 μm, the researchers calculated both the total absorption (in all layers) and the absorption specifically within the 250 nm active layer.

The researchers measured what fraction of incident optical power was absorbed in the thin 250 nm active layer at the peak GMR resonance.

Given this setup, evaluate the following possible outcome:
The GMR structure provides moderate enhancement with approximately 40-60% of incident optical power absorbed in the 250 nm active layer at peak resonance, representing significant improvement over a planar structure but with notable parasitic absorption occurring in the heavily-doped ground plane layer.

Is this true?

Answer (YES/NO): YES